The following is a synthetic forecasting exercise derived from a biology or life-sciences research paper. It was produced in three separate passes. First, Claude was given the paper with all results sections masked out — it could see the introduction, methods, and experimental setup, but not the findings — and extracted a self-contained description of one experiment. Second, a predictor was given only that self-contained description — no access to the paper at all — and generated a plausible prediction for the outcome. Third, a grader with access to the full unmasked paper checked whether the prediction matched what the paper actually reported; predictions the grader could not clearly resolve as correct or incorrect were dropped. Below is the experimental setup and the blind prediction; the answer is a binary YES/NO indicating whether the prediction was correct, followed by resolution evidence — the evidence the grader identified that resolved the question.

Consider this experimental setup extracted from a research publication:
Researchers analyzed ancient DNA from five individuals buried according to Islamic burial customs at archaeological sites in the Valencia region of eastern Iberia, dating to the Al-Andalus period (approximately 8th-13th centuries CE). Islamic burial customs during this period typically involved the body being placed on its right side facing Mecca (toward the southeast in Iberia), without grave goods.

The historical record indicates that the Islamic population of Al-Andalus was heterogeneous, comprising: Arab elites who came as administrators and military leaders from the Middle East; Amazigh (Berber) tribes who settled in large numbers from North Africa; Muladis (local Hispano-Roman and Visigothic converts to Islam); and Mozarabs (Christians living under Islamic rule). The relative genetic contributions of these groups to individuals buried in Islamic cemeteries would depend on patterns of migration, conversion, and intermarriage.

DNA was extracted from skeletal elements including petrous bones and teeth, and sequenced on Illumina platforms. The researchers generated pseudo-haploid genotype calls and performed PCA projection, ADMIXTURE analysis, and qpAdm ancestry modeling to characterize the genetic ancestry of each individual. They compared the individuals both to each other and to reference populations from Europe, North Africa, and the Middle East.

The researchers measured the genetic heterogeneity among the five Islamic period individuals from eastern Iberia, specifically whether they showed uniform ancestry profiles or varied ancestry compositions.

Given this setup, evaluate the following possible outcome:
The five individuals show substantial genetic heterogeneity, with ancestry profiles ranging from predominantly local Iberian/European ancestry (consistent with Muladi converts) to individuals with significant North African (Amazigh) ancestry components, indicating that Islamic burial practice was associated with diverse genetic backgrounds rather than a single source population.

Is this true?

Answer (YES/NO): NO